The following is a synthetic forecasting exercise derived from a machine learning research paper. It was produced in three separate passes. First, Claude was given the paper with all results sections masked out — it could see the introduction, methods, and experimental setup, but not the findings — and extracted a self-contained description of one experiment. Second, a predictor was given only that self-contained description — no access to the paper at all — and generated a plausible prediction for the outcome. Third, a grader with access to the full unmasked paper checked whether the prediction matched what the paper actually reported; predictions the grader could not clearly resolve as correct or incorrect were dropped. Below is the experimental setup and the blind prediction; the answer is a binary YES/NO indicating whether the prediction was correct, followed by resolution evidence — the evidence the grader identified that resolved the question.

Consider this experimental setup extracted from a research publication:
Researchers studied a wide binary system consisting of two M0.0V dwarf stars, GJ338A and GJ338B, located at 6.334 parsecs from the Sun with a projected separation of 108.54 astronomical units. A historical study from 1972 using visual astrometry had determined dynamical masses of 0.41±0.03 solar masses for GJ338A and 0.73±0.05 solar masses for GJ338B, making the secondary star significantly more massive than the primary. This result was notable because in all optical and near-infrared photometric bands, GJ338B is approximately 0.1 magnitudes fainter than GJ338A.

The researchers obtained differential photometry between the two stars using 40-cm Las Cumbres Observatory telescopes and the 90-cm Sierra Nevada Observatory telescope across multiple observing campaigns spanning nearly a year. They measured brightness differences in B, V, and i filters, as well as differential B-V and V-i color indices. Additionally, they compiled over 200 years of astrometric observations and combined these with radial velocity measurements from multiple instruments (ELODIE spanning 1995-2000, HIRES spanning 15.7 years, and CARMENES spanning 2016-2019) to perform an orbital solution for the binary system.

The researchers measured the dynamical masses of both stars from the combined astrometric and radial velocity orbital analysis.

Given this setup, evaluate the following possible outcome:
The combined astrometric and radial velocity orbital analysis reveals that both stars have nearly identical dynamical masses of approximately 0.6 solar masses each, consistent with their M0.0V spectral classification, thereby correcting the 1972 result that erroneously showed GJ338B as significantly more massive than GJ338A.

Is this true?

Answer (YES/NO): NO